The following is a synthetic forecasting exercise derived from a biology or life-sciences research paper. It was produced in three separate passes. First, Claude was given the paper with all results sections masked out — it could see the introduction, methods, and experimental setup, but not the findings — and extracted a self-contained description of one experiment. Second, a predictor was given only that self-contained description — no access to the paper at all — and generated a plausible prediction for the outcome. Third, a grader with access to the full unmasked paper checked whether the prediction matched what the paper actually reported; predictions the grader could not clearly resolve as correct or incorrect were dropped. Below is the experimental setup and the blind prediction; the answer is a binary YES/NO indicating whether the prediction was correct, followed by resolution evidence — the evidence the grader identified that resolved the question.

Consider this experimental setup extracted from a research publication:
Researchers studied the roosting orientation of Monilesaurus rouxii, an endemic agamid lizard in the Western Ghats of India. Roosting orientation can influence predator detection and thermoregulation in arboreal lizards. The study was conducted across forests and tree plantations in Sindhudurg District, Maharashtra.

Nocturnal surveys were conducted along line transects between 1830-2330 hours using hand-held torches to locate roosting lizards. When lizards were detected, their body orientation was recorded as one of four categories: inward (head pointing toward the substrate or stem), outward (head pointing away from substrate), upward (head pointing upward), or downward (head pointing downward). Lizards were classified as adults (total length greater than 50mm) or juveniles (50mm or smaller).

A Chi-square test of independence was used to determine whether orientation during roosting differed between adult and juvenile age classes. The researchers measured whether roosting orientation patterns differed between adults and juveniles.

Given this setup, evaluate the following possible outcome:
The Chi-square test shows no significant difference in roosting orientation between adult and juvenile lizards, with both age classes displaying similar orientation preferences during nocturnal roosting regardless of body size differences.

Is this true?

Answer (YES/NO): NO